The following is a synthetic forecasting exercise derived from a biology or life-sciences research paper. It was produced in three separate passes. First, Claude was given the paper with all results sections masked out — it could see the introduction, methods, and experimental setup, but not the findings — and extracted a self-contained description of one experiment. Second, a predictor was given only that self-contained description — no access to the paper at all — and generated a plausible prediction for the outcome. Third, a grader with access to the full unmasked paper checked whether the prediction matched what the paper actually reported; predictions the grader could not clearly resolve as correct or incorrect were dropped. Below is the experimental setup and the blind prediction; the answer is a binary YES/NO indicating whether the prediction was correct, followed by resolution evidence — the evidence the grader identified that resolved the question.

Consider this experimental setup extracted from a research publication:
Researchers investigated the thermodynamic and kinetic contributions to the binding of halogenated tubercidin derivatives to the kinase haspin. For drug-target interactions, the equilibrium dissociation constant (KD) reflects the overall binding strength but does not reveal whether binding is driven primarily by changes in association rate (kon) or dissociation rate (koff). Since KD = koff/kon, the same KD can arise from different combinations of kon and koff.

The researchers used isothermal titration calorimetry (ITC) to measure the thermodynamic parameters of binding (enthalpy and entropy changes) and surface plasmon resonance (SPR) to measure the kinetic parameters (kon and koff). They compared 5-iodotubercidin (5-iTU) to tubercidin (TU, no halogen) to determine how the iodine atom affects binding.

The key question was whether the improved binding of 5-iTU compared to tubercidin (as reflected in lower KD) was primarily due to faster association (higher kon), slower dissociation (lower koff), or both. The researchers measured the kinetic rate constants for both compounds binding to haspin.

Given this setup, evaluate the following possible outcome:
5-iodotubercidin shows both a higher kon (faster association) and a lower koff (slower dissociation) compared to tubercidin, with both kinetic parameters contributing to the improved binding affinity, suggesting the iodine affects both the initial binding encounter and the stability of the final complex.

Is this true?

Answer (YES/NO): YES